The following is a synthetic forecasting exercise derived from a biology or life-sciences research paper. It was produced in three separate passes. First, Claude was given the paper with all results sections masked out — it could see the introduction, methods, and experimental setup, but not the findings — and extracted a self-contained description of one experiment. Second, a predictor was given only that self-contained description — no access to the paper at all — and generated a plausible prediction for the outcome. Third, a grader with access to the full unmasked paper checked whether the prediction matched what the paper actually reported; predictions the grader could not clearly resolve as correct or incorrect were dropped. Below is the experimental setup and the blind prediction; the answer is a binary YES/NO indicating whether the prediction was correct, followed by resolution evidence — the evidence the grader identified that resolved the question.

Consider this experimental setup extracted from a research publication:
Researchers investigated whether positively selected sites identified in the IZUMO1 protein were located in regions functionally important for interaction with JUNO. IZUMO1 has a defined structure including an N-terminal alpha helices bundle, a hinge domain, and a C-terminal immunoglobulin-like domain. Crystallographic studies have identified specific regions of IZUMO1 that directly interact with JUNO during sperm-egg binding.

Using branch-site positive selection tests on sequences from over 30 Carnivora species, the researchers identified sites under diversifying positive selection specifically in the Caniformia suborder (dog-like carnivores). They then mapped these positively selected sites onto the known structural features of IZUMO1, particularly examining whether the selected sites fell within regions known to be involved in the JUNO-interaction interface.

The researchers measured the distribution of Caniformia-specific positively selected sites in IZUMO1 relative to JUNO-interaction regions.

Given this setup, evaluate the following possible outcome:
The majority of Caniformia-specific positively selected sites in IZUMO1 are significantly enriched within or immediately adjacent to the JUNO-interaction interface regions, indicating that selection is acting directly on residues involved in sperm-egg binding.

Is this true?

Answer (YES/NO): NO